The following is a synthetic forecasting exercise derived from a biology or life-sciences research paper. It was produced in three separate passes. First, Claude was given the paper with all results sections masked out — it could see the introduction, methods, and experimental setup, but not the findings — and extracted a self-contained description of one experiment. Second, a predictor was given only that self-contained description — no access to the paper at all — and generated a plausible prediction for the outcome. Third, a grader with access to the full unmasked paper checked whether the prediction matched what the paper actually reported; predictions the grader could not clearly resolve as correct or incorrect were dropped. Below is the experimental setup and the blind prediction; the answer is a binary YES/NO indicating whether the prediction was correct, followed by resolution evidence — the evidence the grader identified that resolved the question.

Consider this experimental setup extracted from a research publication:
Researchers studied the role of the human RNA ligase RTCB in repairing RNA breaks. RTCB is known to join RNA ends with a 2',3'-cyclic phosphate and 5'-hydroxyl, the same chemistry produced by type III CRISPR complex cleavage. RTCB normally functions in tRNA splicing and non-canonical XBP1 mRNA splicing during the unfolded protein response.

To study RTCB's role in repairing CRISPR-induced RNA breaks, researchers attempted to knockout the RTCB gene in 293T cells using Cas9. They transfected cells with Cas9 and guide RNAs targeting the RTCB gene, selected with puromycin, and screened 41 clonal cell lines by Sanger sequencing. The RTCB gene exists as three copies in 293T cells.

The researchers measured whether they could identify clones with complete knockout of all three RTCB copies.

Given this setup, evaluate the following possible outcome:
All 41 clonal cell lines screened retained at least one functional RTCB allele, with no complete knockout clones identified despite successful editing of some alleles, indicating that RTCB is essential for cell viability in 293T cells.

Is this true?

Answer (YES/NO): YES